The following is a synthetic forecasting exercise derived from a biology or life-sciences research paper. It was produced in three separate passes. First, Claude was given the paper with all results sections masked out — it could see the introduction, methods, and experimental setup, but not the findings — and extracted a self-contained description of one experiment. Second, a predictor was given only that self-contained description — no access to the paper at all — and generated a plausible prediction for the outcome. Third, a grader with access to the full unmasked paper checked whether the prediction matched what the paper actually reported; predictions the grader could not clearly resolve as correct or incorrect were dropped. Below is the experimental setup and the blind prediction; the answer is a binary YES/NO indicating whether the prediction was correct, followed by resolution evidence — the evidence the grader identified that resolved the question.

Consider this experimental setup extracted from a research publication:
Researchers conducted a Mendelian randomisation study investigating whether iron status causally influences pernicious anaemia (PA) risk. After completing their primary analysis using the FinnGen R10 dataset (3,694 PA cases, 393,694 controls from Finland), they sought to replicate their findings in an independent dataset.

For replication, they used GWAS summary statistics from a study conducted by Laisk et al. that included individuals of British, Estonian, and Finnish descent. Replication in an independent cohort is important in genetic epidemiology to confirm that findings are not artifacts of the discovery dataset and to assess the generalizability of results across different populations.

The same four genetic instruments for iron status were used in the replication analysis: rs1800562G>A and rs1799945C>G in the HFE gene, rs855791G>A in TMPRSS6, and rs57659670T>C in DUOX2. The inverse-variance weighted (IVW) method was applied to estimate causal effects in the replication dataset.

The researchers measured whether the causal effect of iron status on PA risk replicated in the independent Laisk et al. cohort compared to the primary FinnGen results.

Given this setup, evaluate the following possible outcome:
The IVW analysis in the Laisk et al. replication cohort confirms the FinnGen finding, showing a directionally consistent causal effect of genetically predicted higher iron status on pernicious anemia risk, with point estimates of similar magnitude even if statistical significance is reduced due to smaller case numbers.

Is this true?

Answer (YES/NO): NO